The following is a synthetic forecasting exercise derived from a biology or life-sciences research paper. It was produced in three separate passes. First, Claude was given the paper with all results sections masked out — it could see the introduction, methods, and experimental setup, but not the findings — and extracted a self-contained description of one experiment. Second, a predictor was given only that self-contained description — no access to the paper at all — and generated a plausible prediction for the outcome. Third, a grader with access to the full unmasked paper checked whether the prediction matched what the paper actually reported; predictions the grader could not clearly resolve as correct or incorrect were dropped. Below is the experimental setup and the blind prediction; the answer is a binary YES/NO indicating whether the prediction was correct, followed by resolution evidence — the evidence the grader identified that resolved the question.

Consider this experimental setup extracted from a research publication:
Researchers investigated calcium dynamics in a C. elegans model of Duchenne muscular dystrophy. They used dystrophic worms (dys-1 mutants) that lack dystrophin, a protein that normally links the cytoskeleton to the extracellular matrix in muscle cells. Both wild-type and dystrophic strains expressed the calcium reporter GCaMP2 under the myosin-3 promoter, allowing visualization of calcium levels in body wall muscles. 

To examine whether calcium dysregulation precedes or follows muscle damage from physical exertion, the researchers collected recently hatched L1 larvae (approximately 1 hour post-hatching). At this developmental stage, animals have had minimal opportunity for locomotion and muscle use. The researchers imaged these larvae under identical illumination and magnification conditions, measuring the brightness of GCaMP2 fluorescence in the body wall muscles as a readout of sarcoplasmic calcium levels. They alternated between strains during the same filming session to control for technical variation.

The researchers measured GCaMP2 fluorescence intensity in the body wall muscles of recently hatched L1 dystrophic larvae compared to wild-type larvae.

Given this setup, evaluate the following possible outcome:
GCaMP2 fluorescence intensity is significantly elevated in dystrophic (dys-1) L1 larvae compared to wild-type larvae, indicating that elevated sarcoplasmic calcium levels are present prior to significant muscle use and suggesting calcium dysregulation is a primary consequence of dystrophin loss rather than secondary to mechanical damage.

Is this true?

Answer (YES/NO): YES